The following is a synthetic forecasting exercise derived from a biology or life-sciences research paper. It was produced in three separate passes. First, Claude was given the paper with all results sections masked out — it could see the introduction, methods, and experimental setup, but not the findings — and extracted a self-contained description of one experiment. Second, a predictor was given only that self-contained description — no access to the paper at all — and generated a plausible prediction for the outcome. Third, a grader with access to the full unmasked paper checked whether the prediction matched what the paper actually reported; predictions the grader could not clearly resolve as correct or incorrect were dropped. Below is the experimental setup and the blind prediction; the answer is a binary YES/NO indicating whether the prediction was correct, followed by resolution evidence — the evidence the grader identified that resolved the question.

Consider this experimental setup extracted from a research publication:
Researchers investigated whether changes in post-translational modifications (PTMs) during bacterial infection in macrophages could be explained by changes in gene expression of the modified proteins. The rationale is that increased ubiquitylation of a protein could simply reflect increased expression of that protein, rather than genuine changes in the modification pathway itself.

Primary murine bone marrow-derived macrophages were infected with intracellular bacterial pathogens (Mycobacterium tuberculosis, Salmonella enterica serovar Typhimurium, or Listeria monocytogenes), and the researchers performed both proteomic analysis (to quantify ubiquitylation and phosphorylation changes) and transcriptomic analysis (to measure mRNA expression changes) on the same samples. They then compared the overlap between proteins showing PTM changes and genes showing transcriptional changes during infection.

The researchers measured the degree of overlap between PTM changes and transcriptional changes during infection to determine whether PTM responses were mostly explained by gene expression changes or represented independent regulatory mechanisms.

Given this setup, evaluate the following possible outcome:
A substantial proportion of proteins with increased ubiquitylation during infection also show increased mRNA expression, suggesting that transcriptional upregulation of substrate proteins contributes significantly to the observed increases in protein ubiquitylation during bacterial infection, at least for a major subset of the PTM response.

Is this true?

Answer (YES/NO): NO